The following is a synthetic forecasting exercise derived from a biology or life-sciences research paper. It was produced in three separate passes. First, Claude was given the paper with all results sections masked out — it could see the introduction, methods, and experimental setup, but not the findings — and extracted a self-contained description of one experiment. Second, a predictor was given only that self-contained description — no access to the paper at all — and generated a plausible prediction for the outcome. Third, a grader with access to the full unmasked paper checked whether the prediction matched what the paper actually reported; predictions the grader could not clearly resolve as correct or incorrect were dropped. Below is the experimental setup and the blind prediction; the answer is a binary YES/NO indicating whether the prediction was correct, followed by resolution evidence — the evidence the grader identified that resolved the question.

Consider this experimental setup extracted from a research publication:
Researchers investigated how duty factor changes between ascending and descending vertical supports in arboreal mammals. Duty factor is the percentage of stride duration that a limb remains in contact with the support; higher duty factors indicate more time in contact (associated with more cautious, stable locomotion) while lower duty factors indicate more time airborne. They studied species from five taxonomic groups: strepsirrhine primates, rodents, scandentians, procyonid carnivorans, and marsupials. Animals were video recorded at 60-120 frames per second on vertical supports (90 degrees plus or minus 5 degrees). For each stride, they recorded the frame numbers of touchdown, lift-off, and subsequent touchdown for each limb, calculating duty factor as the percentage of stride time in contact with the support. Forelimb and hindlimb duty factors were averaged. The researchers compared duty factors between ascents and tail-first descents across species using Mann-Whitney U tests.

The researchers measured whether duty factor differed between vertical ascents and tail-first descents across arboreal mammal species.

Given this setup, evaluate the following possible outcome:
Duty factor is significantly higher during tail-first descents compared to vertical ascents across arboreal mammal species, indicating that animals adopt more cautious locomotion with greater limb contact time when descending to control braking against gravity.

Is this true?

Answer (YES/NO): NO